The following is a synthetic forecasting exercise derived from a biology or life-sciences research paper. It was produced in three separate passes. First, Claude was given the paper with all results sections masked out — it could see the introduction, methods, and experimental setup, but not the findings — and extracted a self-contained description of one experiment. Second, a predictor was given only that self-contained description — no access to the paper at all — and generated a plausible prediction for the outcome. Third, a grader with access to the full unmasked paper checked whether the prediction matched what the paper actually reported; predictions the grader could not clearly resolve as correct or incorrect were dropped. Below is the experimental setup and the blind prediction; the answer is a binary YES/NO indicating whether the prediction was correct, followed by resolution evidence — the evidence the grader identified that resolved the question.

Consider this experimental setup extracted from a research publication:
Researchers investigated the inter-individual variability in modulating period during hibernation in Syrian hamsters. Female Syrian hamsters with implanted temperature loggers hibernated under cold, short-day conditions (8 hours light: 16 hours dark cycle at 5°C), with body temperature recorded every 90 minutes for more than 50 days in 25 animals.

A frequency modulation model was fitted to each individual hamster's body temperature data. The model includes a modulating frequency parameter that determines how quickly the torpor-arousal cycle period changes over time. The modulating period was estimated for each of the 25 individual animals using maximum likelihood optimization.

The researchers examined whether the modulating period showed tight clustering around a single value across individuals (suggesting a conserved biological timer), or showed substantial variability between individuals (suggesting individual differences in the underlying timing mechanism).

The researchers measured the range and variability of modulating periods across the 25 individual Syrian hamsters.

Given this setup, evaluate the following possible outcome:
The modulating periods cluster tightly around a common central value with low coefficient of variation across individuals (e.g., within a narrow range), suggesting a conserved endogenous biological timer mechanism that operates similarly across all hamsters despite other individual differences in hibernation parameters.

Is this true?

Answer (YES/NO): NO